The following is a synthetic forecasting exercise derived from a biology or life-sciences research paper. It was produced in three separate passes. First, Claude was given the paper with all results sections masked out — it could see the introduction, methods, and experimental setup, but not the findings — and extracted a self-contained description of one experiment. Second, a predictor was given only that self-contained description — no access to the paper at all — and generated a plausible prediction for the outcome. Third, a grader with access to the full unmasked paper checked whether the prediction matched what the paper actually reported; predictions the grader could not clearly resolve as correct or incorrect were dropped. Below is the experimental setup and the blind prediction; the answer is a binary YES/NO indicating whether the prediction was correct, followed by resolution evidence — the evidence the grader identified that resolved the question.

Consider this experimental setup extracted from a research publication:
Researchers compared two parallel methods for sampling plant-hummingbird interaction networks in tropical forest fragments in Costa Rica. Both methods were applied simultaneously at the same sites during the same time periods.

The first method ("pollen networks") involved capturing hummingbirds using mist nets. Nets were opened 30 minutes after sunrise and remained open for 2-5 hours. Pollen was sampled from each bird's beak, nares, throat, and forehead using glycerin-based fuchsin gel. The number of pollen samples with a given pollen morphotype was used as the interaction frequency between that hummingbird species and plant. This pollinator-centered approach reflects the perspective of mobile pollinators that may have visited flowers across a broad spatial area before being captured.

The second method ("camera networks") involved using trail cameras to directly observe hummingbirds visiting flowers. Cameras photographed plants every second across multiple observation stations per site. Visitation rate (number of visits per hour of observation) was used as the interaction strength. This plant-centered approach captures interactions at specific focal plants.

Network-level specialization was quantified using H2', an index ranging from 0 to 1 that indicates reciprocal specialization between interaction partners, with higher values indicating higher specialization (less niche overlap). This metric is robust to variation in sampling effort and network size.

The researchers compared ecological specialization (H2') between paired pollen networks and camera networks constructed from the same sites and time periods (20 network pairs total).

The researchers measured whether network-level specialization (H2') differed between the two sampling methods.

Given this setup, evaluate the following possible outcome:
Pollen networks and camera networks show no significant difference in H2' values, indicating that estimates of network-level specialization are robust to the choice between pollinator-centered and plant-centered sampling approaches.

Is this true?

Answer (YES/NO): NO